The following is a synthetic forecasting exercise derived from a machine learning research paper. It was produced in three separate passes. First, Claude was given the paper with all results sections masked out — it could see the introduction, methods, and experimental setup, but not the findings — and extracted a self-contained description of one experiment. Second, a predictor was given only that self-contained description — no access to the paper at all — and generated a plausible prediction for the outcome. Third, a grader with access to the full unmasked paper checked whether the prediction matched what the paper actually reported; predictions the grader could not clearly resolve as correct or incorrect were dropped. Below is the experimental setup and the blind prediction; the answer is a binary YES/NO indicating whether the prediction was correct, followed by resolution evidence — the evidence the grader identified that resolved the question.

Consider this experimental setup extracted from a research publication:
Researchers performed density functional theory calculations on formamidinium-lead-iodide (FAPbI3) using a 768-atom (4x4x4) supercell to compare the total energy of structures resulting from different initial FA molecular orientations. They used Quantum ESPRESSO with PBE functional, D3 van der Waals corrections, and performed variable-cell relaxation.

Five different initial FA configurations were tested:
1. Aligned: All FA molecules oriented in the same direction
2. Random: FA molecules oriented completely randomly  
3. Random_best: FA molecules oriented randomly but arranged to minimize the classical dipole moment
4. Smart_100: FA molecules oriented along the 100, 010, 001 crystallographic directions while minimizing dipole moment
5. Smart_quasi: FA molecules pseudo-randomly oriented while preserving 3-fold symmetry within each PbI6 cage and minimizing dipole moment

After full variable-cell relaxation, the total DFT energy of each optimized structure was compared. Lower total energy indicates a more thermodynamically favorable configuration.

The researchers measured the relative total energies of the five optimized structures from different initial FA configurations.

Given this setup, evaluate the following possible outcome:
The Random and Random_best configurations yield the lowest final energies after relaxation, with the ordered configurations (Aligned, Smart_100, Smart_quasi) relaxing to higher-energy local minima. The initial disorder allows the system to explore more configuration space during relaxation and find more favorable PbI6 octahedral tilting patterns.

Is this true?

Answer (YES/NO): NO